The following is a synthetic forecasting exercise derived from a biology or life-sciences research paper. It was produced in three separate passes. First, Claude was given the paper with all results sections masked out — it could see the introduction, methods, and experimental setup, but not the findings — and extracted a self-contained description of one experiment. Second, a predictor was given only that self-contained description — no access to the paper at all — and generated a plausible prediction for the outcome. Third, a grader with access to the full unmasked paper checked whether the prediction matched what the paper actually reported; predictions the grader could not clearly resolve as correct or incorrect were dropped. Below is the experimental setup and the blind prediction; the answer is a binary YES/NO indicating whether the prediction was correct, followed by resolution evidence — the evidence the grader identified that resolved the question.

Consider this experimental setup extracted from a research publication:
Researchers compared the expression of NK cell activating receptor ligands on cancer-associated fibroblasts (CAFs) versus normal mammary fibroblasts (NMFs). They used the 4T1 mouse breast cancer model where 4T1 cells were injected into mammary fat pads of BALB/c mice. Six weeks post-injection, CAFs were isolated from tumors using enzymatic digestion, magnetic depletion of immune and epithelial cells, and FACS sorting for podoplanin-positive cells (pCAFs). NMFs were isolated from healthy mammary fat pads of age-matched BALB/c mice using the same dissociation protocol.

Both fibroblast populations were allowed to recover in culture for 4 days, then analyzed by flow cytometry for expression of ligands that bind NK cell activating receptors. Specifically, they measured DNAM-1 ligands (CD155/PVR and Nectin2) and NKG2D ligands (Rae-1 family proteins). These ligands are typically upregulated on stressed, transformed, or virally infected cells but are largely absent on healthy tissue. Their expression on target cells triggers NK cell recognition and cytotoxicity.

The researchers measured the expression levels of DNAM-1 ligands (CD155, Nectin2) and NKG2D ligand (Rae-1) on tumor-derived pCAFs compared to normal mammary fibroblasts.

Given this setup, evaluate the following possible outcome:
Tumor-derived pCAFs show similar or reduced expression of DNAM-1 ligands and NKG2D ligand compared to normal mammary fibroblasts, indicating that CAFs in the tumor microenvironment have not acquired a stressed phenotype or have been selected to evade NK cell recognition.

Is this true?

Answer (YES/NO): NO